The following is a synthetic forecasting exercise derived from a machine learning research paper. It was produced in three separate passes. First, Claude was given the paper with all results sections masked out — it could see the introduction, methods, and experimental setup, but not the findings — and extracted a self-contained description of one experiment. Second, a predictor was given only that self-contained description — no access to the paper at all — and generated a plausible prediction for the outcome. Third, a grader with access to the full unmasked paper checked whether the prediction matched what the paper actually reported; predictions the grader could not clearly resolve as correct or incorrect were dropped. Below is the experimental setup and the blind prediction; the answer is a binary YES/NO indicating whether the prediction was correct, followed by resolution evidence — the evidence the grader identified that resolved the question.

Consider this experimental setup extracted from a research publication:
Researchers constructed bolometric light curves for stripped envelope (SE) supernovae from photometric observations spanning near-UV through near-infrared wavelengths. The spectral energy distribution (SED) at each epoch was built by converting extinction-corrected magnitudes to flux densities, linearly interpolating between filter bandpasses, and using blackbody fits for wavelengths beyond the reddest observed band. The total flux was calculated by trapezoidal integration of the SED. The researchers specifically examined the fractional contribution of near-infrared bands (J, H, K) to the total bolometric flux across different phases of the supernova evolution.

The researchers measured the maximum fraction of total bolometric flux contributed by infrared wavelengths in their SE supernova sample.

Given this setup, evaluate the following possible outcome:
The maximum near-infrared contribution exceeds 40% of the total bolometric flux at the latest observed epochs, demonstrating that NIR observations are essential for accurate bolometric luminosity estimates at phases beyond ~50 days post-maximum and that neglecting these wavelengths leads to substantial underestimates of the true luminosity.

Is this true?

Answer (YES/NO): NO